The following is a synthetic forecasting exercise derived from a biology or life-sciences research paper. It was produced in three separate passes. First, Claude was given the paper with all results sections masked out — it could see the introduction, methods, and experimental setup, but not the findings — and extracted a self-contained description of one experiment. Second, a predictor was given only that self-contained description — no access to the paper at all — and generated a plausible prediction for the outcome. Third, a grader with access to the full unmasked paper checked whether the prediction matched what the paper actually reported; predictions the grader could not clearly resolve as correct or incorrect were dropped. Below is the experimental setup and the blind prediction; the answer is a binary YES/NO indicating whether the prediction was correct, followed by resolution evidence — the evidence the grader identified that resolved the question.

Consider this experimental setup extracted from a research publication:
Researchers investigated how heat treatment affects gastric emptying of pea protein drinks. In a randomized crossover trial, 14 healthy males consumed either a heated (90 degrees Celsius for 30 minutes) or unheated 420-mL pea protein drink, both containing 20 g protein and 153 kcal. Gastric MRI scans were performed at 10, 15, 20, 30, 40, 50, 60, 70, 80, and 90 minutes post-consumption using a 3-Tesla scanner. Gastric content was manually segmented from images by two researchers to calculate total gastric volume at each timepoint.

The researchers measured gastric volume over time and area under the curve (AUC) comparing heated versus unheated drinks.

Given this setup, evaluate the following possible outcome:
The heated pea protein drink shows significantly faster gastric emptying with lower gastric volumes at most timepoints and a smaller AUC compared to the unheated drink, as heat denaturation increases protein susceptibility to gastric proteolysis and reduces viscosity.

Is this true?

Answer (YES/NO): NO